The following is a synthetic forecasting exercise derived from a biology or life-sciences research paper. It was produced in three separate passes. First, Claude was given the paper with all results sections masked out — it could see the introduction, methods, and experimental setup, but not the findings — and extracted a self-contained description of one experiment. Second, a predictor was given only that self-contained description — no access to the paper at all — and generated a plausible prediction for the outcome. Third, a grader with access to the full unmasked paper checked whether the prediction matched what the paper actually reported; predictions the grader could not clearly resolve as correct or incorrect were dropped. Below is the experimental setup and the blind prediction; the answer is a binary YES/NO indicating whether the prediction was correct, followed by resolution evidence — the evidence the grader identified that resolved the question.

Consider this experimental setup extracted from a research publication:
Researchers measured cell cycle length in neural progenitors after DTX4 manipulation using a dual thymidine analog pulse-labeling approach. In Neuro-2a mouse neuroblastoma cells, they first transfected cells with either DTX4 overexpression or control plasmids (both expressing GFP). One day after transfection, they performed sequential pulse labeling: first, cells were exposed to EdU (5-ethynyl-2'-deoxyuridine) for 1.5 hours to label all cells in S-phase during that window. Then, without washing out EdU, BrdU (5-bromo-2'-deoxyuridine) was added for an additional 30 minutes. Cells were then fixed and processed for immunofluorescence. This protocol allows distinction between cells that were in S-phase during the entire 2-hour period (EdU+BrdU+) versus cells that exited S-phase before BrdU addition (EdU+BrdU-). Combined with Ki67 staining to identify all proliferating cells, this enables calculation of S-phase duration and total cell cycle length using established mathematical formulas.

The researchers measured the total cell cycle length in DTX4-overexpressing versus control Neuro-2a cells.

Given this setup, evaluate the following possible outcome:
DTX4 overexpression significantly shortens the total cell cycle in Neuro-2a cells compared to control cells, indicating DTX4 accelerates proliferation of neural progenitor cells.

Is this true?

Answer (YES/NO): YES